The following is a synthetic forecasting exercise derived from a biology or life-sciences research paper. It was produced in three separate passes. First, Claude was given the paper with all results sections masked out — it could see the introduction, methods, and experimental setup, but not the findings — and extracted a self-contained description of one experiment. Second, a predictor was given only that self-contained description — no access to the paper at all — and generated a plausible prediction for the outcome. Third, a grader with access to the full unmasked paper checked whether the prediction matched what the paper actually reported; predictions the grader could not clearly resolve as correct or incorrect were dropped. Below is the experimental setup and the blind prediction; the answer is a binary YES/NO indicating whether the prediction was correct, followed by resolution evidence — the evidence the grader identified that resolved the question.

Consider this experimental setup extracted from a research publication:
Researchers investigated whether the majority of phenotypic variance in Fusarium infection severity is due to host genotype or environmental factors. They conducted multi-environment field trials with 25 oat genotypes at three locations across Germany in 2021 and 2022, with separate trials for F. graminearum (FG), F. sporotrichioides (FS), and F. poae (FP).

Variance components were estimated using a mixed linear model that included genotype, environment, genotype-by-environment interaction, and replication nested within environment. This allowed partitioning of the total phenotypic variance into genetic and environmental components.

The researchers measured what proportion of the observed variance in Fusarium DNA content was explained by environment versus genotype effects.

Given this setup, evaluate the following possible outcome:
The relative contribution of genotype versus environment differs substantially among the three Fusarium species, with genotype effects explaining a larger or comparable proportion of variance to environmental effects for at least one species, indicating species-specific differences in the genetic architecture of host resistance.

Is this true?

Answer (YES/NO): NO